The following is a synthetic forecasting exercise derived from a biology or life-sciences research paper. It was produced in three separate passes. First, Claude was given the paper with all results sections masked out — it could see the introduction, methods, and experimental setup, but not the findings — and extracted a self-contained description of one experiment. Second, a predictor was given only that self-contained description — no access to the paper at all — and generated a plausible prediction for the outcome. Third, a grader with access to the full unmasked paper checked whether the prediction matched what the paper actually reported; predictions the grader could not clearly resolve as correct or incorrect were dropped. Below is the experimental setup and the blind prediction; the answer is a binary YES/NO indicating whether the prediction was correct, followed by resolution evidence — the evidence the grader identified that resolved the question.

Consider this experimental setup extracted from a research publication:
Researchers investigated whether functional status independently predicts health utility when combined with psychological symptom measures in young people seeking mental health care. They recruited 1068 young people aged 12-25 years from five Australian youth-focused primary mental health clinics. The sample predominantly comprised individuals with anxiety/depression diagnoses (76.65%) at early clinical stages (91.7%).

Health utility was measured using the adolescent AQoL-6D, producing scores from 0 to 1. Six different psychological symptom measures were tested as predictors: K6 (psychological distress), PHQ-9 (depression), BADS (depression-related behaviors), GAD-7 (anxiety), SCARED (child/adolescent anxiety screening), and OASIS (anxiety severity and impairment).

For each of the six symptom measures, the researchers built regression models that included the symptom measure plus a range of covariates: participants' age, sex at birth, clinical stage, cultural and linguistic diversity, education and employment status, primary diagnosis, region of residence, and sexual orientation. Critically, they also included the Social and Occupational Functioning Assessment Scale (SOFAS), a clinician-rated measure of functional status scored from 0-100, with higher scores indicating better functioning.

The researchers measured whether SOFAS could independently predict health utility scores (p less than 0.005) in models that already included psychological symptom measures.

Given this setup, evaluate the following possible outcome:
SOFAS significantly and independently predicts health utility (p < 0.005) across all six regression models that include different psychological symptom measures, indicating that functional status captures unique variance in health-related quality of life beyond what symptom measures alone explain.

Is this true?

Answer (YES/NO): YES